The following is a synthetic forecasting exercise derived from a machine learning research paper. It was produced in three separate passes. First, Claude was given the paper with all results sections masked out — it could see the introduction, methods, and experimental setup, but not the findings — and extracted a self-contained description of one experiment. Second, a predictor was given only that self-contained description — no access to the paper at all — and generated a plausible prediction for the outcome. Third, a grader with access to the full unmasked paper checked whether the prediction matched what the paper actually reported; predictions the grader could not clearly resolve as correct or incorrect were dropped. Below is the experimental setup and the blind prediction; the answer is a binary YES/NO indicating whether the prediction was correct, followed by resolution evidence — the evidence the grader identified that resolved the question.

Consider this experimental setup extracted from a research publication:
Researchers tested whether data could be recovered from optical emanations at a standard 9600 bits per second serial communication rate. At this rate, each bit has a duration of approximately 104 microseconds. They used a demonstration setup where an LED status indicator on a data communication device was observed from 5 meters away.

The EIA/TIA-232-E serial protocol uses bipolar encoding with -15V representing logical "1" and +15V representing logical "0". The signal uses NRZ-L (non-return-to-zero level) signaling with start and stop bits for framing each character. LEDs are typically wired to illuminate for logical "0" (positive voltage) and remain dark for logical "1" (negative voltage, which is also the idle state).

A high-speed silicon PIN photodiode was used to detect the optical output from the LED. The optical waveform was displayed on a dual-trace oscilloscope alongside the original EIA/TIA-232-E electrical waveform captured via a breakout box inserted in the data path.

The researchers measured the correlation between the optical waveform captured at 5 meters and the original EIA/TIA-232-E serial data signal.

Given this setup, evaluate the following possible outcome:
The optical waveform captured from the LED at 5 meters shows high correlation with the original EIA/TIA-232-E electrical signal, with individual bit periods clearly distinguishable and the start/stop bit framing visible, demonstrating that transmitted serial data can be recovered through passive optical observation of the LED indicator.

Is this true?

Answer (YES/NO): YES